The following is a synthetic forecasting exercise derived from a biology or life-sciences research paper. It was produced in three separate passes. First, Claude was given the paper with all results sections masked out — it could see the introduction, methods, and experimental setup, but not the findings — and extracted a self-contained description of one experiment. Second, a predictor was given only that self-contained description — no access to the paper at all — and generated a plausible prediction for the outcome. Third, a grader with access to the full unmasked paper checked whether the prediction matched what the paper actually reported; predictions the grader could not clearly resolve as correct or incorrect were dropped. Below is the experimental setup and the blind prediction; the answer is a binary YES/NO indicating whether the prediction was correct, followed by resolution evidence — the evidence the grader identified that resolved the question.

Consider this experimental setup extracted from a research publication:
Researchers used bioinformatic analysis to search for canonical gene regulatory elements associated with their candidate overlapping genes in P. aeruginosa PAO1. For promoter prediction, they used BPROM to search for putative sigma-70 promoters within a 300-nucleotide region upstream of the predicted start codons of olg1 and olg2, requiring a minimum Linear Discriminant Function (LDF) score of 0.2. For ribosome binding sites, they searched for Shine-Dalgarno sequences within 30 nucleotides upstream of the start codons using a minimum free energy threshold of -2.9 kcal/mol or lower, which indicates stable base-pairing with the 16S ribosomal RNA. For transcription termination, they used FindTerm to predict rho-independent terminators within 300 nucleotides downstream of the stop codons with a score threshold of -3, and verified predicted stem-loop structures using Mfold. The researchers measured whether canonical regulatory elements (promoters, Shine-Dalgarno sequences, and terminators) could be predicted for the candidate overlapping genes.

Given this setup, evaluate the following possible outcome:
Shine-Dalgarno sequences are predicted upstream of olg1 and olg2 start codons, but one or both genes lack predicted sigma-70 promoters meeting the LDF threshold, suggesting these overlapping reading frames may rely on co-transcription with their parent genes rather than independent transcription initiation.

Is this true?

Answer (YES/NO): NO